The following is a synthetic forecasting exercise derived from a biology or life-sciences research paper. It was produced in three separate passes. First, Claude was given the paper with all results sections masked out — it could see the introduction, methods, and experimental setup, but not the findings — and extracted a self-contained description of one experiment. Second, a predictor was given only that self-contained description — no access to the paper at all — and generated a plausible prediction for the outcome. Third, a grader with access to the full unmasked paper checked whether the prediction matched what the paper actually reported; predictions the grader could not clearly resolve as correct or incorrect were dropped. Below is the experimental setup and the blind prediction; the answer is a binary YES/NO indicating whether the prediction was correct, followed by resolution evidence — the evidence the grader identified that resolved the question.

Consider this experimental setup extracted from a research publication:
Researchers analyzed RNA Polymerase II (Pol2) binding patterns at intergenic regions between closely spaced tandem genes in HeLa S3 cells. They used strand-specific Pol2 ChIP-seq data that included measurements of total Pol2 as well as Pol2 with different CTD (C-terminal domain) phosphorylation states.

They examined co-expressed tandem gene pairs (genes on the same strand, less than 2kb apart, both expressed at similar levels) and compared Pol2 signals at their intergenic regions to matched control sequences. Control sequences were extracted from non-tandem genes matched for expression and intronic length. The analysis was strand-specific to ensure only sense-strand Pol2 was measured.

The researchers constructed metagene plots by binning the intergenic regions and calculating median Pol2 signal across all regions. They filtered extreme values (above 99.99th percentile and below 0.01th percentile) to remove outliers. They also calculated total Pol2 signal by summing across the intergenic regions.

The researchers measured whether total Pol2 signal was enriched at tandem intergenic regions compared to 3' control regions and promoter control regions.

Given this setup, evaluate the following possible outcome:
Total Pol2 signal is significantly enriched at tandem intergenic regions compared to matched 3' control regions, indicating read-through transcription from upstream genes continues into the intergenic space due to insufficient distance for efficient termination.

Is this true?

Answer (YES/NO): NO